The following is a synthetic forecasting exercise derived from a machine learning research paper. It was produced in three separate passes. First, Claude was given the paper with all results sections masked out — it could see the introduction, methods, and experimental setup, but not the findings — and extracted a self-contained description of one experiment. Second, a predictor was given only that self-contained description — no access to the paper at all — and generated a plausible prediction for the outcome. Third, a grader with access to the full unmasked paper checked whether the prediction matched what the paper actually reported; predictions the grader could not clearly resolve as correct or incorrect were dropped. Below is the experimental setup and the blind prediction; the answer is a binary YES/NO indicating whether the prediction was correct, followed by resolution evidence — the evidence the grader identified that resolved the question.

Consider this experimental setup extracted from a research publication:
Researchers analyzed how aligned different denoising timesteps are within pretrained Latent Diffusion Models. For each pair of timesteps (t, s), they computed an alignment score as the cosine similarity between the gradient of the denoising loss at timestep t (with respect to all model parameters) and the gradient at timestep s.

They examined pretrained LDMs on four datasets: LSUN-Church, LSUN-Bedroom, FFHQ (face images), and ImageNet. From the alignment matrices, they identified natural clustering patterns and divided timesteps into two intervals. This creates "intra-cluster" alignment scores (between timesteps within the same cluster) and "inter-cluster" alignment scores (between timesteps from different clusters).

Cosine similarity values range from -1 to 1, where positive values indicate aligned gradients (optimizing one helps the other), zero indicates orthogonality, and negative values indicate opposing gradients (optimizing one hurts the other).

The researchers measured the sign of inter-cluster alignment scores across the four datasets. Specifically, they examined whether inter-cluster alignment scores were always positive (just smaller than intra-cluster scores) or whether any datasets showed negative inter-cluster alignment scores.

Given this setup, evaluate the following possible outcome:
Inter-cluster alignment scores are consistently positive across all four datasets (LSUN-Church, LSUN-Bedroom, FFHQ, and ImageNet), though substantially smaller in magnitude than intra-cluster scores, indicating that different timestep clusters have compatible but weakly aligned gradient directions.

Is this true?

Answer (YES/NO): NO